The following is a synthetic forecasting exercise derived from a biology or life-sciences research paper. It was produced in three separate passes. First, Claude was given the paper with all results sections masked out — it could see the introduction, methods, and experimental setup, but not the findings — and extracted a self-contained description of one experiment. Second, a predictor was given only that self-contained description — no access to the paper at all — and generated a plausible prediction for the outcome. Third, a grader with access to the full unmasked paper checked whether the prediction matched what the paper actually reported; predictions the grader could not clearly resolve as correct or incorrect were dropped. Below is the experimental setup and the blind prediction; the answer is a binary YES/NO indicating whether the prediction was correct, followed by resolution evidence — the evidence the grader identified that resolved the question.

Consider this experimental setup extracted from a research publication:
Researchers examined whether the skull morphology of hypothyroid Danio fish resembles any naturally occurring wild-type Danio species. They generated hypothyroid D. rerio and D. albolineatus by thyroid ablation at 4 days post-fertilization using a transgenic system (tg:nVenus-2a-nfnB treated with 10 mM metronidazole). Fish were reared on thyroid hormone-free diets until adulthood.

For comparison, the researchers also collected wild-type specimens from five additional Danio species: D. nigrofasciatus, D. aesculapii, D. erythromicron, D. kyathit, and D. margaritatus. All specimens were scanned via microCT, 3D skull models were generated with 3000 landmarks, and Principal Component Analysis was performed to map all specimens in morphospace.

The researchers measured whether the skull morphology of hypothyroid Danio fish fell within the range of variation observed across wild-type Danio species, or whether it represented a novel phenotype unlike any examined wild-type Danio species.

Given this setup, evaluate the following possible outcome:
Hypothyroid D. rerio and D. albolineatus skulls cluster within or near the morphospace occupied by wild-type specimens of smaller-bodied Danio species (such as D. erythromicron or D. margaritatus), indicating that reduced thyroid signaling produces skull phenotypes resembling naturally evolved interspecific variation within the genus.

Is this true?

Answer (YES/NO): NO